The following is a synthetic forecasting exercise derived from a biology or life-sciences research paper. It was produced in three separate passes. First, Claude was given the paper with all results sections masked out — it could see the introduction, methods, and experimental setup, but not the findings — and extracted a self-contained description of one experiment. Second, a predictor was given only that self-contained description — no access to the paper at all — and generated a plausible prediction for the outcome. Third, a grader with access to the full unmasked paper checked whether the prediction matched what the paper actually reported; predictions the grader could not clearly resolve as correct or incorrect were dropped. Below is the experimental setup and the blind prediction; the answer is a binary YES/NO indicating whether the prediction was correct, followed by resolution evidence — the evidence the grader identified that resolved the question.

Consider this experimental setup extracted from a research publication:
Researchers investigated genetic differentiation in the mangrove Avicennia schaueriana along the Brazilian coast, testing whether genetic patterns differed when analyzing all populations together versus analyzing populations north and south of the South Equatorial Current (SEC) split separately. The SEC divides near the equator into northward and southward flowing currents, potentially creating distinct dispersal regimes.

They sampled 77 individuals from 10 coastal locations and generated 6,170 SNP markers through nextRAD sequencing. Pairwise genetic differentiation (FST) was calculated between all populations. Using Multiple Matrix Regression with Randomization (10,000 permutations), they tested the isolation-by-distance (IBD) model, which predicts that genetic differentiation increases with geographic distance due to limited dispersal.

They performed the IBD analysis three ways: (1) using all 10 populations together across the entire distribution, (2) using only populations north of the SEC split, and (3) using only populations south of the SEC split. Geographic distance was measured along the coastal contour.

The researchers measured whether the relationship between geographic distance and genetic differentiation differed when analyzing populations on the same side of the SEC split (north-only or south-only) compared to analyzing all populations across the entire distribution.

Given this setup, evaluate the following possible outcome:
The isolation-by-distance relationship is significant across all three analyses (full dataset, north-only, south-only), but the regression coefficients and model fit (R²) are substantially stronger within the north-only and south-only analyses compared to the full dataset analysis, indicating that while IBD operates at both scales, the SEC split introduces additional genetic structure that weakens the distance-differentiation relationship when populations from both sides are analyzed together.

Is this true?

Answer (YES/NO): NO